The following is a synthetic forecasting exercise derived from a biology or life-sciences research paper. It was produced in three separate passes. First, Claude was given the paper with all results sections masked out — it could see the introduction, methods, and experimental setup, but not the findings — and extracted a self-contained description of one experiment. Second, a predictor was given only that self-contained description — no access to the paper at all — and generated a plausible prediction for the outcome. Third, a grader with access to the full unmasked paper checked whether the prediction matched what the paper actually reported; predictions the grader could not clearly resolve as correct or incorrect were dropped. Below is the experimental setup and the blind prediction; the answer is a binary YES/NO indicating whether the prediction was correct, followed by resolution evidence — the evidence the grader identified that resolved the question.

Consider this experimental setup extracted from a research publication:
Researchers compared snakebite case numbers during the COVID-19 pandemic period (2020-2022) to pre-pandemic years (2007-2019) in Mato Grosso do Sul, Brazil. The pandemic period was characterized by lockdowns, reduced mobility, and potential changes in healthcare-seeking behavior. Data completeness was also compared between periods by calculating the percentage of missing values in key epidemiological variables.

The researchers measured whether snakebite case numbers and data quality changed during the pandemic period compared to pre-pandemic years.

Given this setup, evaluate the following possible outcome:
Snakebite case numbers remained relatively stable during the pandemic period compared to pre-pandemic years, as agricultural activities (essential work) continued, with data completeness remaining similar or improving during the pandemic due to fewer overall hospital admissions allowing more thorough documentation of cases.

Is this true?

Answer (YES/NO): NO